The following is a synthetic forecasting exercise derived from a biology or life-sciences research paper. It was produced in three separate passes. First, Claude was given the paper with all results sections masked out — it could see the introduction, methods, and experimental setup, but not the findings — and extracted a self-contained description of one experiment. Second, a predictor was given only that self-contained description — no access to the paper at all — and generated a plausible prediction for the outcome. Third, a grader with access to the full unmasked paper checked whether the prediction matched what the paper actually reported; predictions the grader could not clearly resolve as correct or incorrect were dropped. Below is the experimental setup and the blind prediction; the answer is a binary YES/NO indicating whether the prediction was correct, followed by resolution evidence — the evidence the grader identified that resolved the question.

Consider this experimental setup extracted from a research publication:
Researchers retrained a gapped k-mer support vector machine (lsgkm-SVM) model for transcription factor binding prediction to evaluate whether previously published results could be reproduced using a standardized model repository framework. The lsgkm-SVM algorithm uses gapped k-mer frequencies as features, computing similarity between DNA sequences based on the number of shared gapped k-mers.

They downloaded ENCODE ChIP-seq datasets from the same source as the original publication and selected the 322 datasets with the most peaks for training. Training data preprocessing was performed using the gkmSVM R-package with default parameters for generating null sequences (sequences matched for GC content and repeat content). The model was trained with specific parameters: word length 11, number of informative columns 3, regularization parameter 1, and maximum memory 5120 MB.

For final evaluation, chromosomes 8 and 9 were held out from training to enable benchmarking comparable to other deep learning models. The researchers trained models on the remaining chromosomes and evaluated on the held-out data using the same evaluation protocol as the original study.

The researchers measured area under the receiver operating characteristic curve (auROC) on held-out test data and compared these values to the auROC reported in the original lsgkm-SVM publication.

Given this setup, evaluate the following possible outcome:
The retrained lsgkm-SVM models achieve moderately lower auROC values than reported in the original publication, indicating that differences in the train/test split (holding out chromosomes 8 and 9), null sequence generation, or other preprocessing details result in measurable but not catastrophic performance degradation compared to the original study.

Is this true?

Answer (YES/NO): NO